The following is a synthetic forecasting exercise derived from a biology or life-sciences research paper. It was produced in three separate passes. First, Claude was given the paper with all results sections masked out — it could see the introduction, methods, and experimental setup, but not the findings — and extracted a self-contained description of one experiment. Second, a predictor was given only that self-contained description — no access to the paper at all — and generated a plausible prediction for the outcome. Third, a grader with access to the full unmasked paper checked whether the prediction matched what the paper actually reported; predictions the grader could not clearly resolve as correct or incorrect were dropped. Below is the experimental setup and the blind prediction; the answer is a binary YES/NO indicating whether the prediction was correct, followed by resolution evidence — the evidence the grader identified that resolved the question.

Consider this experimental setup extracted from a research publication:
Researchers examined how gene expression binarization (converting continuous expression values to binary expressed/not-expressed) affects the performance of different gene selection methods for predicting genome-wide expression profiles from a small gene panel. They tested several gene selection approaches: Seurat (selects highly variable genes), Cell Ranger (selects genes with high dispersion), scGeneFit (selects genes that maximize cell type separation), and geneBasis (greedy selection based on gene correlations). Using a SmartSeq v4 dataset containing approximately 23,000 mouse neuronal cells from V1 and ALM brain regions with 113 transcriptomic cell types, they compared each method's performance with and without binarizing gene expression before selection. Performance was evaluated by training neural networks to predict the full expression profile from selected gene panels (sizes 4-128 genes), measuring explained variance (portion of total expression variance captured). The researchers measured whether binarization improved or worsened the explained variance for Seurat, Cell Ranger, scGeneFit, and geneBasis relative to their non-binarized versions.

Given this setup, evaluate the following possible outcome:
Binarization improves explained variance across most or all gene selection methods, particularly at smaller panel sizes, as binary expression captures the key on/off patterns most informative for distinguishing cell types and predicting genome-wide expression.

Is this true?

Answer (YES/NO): NO